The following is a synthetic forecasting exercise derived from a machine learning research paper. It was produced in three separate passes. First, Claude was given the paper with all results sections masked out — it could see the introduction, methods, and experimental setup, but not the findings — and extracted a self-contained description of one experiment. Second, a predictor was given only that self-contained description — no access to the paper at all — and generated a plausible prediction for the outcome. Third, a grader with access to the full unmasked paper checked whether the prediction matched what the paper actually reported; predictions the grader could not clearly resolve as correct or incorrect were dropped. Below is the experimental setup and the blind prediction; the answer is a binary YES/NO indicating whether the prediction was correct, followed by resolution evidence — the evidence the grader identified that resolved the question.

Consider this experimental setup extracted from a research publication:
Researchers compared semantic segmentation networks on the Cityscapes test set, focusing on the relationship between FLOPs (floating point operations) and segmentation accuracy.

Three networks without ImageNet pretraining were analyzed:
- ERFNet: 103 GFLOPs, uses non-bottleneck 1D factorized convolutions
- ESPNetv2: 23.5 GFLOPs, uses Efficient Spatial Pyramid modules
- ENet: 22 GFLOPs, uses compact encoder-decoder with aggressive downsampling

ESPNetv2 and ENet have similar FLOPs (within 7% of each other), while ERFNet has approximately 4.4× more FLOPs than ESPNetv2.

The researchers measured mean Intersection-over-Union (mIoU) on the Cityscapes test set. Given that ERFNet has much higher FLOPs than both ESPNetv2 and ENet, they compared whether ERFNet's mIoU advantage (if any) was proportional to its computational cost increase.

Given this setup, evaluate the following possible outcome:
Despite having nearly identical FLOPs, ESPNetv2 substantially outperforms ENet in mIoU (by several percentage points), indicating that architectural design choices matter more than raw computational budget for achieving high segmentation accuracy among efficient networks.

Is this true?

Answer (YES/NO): YES